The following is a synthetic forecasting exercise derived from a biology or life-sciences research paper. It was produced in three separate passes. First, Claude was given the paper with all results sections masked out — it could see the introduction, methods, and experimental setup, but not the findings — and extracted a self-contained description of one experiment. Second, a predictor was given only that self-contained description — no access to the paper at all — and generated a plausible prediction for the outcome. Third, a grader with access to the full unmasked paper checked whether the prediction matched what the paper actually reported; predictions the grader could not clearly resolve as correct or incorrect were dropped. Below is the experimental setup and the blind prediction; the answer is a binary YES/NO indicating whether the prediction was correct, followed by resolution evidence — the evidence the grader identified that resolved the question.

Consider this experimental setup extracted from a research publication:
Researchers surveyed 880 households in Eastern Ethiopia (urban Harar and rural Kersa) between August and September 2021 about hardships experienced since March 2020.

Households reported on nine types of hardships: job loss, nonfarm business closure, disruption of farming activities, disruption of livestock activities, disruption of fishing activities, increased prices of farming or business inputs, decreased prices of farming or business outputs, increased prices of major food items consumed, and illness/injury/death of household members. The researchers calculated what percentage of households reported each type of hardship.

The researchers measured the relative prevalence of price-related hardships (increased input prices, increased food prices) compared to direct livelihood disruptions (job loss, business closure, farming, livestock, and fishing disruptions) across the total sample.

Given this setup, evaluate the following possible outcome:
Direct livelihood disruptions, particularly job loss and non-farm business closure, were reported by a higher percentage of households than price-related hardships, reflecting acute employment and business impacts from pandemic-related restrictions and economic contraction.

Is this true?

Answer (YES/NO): NO